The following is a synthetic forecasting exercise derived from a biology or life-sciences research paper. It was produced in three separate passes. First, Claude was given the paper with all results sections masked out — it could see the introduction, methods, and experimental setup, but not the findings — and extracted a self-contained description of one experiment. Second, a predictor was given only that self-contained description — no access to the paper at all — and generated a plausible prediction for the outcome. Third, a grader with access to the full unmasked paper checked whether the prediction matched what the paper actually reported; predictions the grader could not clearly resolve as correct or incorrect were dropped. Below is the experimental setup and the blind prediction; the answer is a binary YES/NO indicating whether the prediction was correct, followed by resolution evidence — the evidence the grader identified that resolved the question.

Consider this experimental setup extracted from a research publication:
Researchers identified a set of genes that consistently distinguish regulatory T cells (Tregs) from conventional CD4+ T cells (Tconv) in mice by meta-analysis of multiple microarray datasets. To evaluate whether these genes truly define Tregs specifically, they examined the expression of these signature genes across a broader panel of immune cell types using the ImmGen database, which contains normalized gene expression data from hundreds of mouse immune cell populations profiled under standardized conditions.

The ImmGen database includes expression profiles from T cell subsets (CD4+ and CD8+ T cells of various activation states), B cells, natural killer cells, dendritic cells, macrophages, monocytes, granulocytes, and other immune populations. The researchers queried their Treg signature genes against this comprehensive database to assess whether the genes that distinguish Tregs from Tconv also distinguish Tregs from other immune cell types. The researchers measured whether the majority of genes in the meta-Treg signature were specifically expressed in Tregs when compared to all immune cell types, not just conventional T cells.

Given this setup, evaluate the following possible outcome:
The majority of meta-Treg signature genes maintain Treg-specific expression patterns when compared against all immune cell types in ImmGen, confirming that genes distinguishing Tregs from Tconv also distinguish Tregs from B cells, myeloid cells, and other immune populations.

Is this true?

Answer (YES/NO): NO